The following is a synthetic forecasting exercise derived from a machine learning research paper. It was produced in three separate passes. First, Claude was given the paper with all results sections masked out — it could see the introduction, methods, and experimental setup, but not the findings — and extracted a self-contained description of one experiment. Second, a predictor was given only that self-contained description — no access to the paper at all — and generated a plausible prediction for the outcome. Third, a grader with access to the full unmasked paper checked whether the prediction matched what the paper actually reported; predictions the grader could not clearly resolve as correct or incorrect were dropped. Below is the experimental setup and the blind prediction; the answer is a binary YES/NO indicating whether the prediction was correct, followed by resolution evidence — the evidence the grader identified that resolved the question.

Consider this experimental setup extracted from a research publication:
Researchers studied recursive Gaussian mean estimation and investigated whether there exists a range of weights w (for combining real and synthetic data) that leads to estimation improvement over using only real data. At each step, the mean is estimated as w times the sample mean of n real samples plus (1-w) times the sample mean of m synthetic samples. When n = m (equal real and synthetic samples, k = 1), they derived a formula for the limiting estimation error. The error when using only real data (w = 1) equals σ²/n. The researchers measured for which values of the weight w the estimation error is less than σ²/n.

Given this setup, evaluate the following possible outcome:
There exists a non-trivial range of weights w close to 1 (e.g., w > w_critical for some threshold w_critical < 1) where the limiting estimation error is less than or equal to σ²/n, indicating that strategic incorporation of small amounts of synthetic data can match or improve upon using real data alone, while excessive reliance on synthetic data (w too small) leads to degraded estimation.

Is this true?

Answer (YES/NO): YES